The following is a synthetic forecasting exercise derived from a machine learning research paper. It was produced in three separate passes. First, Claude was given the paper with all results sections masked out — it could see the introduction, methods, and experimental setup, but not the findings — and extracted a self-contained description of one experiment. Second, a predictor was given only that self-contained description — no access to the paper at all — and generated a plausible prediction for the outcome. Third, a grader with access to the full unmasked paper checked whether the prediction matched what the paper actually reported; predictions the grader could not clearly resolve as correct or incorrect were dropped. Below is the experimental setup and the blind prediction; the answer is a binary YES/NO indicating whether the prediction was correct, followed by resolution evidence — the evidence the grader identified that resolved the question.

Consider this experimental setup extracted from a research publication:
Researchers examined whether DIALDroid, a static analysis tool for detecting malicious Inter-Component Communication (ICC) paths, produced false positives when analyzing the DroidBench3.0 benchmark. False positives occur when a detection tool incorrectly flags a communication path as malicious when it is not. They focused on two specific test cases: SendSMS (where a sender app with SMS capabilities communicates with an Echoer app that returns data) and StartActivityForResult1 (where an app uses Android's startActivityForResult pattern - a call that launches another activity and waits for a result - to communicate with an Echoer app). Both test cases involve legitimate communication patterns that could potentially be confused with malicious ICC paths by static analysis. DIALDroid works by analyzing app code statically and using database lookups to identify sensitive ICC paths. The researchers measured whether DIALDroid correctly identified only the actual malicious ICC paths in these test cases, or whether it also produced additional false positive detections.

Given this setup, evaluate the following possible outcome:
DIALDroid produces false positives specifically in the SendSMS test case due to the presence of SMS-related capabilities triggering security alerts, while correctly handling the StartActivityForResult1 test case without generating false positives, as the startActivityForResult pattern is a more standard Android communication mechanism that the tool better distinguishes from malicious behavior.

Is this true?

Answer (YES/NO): NO